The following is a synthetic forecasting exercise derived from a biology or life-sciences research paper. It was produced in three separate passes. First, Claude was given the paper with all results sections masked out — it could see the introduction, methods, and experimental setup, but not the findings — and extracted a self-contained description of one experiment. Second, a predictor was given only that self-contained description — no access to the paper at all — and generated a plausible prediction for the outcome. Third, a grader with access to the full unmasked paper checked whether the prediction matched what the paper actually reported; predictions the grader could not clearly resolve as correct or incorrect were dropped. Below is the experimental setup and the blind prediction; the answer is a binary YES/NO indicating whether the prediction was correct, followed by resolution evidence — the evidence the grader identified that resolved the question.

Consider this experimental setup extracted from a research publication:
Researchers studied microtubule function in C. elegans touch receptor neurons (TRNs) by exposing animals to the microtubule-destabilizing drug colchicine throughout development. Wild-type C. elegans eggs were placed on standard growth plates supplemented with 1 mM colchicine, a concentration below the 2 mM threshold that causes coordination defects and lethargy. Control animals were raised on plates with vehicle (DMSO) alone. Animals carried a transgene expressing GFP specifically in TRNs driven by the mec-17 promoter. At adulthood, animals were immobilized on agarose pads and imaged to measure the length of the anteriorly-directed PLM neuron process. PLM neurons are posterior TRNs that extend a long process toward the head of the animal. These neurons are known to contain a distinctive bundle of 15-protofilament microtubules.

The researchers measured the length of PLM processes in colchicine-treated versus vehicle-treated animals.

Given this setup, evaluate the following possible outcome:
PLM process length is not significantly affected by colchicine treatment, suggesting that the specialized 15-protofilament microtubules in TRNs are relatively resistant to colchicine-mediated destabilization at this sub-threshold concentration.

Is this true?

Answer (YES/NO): NO